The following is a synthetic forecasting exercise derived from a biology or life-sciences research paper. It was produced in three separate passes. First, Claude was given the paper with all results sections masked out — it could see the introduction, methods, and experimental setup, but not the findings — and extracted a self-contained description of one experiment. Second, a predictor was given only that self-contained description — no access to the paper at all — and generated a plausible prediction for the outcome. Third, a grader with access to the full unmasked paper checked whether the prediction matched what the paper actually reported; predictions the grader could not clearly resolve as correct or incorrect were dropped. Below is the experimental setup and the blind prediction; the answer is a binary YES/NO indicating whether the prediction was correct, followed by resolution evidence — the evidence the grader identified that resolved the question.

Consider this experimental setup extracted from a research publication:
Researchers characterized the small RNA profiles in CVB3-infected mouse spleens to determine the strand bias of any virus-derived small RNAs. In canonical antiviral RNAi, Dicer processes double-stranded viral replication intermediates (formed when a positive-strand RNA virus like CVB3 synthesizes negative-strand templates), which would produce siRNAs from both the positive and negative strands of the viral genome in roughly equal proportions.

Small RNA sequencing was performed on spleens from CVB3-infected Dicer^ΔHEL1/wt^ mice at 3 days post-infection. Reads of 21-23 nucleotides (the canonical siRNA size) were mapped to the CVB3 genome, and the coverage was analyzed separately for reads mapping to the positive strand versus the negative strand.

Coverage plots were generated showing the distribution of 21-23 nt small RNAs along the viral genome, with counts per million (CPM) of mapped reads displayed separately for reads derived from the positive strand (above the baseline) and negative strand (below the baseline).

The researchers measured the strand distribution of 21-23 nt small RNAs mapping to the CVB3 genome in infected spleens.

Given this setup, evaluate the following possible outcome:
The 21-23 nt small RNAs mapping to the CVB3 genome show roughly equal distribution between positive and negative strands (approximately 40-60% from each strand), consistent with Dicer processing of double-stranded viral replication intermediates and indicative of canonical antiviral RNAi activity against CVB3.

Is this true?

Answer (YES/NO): NO